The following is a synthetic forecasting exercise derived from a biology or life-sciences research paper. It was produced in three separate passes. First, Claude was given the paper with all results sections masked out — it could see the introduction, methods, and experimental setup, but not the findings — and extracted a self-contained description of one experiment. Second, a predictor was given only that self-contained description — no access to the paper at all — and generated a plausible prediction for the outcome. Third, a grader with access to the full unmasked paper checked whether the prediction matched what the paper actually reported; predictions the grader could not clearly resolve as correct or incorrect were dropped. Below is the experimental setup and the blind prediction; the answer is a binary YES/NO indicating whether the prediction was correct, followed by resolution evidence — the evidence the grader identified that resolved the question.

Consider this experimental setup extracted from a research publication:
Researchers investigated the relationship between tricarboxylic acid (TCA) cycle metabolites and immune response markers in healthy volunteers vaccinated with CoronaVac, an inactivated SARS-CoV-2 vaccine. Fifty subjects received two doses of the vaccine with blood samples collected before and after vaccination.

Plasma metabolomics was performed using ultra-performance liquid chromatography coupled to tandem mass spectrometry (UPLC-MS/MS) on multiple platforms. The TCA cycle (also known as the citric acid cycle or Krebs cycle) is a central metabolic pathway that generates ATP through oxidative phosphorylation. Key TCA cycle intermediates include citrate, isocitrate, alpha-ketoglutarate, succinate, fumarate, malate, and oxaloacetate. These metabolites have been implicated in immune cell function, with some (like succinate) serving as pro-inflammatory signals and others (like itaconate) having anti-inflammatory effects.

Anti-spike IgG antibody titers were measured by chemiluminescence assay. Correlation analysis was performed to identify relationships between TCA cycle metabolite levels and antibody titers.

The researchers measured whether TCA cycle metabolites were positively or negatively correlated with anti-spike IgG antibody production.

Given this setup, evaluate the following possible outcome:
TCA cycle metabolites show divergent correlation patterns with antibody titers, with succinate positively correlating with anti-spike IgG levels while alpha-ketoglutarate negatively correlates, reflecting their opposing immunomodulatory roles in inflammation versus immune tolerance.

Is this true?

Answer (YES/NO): NO